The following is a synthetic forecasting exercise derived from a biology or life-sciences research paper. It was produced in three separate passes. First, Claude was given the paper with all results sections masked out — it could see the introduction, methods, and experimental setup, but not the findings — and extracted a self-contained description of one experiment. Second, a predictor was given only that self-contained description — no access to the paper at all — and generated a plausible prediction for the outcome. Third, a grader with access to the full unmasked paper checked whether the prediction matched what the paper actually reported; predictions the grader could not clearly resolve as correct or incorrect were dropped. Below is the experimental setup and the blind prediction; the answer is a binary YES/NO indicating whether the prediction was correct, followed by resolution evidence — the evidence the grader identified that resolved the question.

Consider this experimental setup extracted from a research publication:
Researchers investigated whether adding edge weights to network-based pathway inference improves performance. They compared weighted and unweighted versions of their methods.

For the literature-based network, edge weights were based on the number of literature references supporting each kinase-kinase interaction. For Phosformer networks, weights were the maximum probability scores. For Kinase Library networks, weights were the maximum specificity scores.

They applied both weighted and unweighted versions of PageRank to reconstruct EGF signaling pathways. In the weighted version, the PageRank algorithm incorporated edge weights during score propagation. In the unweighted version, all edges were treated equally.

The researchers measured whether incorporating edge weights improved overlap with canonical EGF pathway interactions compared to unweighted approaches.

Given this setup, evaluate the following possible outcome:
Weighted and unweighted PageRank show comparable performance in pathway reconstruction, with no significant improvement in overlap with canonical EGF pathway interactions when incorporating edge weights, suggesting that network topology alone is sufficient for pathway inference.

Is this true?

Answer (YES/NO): YES